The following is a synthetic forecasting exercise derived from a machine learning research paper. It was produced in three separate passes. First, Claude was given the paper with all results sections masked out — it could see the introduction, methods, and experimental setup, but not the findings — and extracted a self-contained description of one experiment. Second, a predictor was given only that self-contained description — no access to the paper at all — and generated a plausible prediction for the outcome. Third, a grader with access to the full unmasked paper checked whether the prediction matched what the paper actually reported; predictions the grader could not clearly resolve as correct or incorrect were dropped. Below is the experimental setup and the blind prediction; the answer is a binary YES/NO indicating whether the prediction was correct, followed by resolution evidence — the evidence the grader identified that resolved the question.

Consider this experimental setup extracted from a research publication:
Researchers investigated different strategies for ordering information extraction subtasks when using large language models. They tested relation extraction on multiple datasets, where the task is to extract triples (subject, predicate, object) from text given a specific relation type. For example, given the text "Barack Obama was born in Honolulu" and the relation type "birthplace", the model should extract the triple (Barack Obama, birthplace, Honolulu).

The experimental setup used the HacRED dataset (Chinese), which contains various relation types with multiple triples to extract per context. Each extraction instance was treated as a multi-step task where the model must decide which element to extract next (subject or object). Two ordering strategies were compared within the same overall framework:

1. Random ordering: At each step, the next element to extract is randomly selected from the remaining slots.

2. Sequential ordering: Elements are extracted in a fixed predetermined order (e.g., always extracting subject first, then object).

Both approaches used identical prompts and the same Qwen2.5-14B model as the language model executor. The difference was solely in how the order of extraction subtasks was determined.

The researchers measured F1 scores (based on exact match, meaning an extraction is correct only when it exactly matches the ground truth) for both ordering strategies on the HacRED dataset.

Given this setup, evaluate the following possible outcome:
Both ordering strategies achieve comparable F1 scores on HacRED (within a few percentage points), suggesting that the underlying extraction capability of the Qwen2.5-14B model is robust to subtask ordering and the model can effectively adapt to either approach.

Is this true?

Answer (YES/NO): NO